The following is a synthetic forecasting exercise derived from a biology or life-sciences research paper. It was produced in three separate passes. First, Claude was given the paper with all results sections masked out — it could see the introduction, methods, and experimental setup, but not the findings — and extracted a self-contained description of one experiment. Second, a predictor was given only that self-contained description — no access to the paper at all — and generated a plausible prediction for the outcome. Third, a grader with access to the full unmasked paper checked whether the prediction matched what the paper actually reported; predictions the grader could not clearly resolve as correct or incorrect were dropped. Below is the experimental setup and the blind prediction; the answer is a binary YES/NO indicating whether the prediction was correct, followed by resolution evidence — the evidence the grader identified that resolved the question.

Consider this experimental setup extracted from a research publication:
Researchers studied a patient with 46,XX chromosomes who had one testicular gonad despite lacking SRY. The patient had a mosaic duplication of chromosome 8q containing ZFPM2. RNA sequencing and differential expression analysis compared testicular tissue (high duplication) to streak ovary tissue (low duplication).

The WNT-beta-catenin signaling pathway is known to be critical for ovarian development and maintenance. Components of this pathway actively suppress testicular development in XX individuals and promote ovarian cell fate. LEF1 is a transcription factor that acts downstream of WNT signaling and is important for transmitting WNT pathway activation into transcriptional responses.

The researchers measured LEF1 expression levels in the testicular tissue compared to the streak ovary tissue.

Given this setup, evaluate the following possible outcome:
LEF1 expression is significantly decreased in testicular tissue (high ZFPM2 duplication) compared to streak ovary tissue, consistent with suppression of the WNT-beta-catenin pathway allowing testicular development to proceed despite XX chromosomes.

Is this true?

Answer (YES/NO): YES